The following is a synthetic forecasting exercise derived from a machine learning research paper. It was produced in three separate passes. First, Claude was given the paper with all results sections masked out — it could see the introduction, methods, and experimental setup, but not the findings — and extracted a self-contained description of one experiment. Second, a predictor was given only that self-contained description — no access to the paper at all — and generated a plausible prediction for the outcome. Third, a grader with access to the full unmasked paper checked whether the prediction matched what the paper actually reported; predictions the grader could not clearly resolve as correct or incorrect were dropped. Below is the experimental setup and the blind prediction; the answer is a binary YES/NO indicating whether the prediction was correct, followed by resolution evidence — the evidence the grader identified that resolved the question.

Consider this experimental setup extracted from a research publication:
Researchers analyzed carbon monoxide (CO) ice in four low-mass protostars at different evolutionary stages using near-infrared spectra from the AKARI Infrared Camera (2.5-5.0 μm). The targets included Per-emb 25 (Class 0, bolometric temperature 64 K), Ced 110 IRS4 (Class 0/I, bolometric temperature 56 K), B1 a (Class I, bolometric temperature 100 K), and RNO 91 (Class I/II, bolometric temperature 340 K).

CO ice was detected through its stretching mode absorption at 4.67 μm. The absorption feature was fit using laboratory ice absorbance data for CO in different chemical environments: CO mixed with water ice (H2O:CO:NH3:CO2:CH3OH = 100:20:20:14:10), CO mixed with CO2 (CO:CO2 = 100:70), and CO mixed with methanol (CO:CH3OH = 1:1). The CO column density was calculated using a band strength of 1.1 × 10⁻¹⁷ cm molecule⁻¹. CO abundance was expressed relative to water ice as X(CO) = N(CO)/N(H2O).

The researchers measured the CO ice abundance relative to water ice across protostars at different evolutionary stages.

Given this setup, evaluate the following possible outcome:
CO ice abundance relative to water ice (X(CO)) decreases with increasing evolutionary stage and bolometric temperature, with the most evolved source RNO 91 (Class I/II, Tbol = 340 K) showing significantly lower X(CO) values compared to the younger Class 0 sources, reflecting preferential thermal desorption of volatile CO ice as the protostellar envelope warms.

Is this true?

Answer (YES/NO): NO